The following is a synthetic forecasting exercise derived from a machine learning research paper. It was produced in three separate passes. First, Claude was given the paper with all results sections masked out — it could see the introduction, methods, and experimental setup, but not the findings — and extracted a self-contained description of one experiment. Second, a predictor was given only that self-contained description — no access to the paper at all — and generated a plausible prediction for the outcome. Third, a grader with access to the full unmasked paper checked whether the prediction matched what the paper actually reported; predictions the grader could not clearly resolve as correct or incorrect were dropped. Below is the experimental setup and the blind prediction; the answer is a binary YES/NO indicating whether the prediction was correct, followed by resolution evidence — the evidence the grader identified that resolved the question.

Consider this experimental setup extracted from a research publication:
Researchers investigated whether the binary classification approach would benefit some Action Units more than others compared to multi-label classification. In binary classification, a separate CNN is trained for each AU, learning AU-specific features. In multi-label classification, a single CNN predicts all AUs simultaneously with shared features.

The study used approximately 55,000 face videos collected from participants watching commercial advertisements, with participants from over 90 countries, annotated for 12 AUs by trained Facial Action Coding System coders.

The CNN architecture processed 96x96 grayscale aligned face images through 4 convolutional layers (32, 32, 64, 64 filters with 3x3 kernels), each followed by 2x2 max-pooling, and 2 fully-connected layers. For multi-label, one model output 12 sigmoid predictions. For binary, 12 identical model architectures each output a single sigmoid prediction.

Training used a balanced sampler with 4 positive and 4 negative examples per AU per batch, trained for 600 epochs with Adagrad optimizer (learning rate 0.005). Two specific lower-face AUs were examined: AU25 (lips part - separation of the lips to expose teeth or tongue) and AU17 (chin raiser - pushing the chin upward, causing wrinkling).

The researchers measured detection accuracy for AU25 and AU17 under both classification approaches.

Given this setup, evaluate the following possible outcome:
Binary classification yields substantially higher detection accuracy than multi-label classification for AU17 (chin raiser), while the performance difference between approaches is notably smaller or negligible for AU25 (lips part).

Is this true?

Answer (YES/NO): NO